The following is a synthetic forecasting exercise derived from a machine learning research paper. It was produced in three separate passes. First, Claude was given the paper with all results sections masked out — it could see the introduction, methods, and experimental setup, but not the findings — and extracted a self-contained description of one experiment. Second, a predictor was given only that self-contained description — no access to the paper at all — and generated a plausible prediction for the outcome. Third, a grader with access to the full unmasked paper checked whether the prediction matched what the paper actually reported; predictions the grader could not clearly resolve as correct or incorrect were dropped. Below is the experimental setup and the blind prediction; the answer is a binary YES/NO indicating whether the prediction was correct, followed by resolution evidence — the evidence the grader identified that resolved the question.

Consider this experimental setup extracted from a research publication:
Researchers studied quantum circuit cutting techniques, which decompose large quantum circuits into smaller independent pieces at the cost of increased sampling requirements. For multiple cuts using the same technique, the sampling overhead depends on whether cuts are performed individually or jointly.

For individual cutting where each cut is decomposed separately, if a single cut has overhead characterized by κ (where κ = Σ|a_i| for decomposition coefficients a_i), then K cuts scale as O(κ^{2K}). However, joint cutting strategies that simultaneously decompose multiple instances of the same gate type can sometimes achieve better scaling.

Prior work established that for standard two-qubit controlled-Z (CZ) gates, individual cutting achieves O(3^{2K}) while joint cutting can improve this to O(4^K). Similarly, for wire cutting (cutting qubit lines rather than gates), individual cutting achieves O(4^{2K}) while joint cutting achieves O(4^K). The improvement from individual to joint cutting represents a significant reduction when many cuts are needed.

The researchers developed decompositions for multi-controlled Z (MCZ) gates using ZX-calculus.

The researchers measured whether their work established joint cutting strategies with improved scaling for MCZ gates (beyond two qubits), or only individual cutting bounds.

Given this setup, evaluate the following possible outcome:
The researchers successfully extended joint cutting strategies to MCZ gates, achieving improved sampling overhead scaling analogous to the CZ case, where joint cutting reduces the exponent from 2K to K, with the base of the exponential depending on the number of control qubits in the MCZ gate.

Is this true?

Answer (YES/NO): NO